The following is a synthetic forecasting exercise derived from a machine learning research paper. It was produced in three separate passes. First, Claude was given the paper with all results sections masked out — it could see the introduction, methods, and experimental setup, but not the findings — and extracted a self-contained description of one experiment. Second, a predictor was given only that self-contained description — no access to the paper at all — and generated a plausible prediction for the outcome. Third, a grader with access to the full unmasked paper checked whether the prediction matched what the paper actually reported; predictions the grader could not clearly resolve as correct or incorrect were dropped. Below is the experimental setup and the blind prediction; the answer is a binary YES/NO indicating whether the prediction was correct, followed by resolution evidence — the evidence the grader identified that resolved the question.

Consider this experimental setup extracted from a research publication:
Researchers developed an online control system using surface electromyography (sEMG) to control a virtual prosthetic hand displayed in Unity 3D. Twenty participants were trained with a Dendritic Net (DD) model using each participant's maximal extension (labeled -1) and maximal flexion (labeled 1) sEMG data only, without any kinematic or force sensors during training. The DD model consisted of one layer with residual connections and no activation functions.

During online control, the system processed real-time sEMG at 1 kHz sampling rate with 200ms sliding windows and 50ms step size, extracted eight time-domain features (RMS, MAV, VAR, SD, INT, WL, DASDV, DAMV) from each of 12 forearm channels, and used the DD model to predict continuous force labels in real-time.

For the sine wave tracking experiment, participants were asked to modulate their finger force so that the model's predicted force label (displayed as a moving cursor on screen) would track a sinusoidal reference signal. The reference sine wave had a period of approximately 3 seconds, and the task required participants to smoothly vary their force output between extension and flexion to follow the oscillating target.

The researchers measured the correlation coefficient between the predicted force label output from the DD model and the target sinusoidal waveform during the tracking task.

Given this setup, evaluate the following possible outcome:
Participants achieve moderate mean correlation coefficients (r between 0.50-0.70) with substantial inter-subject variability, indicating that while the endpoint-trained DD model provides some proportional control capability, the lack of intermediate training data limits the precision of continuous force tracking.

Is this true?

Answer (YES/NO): NO